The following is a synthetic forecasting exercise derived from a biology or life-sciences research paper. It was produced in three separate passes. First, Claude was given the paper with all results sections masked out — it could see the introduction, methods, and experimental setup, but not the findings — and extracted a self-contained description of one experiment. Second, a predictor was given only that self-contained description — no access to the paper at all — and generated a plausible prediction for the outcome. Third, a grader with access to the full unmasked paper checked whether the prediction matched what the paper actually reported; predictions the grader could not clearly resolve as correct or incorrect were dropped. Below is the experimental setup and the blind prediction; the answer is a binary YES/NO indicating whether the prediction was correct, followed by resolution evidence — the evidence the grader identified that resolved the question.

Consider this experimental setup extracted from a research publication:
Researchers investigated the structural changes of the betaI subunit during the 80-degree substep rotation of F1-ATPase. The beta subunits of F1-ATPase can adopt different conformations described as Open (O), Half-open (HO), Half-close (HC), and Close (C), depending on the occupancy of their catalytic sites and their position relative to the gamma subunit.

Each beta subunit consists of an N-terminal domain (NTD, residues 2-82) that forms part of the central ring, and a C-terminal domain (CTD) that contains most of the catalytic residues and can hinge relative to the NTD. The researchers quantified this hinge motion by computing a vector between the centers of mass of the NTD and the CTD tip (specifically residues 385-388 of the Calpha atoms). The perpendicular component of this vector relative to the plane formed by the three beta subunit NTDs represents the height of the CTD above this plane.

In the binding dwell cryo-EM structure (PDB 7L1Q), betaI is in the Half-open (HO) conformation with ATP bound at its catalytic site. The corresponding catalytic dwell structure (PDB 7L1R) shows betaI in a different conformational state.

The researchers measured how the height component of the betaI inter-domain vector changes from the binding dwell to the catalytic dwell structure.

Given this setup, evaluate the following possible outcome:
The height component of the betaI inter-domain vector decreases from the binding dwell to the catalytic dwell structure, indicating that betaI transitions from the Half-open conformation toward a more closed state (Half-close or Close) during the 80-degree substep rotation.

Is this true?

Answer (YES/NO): NO